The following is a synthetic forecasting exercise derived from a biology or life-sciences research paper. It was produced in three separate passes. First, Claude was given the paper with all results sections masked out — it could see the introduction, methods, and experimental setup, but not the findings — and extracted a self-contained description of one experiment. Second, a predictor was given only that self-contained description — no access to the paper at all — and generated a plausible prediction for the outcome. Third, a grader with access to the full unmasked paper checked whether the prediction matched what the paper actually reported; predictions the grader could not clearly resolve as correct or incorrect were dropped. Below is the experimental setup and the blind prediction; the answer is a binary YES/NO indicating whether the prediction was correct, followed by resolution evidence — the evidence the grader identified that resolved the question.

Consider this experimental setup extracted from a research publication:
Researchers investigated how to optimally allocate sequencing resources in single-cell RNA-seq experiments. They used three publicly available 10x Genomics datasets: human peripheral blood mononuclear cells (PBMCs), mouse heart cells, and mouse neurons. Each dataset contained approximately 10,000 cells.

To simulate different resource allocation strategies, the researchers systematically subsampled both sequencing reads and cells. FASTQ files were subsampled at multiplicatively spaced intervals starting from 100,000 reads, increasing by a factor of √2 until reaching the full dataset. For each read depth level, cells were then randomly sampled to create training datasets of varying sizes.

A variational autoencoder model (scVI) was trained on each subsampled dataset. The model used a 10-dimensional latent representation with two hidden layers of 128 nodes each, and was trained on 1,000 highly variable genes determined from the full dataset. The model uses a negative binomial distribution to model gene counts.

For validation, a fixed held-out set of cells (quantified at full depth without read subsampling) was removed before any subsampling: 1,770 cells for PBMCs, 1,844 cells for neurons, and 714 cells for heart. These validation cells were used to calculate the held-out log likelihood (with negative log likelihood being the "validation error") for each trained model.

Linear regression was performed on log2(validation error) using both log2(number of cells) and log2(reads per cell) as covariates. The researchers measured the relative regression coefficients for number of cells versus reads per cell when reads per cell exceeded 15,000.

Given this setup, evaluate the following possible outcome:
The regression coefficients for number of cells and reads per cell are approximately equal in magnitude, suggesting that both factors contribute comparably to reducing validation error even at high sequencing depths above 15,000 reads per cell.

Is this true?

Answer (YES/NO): YES